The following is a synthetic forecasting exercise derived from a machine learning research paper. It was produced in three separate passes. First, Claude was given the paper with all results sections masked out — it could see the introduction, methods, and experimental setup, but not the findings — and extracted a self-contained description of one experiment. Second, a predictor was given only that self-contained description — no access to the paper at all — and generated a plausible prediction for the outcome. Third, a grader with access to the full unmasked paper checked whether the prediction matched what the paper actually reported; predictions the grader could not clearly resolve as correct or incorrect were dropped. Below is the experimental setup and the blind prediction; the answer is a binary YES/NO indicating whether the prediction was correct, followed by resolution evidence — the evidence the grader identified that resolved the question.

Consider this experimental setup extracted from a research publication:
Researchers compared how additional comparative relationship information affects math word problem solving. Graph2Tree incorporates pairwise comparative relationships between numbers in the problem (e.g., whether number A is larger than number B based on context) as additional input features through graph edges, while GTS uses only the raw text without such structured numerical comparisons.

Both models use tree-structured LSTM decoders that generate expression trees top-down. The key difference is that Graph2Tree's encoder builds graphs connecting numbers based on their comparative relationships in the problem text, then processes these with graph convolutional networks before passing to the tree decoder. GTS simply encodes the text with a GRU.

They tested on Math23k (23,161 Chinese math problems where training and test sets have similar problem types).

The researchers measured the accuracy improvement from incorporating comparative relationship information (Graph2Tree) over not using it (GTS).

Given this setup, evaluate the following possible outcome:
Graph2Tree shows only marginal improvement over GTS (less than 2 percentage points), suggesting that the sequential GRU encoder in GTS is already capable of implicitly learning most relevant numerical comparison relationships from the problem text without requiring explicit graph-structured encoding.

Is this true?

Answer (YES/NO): YES